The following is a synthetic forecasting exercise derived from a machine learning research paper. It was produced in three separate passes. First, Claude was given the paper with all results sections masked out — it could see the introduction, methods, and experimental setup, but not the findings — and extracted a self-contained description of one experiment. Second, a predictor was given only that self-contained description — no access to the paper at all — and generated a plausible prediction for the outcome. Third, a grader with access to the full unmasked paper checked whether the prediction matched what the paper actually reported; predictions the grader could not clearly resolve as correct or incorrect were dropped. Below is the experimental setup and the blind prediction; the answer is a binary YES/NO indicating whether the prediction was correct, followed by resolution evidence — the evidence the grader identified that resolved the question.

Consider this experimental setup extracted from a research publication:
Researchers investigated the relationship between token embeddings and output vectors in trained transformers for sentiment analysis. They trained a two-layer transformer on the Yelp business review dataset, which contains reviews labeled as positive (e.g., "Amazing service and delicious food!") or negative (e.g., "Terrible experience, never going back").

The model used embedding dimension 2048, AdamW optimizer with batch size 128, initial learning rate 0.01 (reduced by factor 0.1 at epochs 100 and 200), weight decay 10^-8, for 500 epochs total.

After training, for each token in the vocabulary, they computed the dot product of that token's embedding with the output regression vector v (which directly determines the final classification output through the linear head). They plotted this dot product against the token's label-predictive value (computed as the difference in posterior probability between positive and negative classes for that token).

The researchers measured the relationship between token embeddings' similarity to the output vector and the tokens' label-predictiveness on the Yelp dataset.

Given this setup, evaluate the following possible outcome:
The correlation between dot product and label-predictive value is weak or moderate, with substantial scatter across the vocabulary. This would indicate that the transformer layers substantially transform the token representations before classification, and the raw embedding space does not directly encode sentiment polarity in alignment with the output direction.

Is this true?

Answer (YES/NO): NO